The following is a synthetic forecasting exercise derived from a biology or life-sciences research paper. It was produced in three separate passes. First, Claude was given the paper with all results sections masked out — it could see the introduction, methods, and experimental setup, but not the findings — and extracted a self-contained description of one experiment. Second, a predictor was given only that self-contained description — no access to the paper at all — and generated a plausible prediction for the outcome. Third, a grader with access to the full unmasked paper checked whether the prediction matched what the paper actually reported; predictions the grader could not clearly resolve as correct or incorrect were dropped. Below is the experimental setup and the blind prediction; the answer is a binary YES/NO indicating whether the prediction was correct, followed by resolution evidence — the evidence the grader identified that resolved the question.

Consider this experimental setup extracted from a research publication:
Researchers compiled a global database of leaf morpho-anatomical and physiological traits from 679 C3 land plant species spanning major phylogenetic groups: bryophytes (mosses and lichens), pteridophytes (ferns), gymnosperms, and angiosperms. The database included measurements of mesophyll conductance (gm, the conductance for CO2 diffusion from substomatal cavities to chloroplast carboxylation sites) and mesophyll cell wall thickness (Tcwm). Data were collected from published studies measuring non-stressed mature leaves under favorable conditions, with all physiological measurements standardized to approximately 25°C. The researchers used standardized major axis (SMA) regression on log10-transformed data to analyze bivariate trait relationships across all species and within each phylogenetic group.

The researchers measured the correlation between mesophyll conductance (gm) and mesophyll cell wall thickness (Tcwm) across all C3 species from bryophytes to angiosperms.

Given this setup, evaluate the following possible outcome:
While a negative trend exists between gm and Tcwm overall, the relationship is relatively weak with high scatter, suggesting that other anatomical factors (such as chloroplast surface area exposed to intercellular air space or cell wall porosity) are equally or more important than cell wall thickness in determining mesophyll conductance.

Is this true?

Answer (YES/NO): NO